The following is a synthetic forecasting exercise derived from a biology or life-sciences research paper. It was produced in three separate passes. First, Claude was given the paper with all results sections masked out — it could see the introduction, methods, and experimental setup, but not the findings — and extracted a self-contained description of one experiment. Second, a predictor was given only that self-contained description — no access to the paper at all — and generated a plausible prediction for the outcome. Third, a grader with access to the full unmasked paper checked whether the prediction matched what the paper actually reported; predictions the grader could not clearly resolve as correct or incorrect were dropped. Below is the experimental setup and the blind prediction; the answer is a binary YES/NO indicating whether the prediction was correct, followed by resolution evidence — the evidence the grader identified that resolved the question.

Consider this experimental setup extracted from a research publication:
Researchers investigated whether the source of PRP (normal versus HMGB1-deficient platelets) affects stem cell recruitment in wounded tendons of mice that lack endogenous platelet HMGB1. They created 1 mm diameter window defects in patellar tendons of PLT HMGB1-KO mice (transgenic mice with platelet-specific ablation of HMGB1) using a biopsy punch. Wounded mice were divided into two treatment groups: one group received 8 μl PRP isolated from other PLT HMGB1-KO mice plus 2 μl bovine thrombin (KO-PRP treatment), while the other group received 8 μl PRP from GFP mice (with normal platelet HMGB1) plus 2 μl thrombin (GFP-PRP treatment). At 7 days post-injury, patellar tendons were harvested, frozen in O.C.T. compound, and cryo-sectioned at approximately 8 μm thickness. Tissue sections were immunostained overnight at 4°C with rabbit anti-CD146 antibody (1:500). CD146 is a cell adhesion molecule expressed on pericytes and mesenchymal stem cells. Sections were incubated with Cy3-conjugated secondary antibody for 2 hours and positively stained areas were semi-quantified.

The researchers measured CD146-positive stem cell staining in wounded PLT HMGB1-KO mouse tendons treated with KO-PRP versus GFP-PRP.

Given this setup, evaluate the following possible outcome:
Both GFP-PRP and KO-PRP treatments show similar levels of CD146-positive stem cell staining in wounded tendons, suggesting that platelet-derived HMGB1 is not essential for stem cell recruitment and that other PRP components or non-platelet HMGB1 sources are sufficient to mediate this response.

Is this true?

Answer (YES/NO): NO